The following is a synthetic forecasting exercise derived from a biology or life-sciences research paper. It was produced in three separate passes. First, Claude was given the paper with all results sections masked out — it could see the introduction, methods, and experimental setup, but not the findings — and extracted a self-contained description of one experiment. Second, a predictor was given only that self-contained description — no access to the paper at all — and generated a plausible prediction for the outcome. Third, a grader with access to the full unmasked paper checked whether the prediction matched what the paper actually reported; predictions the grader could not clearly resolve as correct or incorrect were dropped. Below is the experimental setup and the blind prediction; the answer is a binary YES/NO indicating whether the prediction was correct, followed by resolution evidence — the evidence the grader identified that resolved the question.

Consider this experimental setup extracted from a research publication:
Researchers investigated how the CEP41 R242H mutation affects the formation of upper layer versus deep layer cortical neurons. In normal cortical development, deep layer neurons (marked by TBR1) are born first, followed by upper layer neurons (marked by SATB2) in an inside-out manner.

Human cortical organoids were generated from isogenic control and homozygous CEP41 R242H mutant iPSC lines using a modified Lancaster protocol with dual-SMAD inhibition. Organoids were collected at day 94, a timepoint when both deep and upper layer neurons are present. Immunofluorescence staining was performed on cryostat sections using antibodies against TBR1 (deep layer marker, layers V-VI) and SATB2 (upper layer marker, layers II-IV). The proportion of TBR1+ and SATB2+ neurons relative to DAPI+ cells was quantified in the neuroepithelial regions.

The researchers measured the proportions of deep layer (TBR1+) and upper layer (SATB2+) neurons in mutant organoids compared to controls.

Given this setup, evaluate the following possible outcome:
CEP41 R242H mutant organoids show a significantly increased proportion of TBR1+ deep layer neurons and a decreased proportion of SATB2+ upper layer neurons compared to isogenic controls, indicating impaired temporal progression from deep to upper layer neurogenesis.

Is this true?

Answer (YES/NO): NO